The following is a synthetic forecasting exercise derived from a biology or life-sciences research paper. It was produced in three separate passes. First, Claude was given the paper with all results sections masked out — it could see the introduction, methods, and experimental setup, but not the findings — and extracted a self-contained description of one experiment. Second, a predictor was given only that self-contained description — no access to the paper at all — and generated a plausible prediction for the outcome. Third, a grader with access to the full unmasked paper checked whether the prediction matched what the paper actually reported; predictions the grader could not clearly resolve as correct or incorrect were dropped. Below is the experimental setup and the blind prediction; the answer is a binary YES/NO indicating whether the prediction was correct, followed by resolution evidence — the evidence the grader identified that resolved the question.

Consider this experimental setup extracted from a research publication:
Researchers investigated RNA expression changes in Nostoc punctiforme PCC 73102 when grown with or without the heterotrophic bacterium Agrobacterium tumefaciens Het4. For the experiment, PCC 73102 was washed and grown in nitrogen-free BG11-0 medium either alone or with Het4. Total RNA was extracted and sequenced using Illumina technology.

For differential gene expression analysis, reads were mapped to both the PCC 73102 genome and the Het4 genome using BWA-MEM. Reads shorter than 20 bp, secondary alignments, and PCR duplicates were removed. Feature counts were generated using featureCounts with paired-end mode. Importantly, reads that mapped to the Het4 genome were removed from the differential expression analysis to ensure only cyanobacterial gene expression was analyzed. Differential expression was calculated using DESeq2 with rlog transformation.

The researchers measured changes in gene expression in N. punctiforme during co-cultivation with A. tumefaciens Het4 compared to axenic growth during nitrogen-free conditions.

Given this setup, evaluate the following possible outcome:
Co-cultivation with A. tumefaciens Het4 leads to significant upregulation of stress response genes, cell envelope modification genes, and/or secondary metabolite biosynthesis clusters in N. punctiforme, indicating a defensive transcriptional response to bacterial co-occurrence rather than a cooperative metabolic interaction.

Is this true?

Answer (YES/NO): NO